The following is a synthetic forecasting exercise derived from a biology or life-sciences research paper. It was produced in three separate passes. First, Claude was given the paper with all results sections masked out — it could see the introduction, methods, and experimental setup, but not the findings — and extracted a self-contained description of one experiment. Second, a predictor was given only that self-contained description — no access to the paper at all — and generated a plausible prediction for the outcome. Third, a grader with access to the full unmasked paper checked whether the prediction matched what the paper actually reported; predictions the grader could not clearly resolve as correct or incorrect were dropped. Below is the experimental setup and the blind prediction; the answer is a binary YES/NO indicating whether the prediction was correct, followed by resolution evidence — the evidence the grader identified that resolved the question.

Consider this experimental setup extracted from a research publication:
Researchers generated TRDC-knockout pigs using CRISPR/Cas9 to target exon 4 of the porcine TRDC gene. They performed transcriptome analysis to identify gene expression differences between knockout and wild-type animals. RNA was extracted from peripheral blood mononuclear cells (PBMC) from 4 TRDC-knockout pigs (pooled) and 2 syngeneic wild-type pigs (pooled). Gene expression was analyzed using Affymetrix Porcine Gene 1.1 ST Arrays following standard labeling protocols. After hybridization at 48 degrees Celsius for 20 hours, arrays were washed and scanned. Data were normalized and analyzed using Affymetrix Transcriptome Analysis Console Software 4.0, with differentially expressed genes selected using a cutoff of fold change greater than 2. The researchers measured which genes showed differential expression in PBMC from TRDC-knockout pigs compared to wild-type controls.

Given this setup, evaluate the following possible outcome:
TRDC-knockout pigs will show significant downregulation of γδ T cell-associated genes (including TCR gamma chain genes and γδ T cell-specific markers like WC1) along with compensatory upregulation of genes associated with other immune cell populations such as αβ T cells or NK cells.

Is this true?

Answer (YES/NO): NO